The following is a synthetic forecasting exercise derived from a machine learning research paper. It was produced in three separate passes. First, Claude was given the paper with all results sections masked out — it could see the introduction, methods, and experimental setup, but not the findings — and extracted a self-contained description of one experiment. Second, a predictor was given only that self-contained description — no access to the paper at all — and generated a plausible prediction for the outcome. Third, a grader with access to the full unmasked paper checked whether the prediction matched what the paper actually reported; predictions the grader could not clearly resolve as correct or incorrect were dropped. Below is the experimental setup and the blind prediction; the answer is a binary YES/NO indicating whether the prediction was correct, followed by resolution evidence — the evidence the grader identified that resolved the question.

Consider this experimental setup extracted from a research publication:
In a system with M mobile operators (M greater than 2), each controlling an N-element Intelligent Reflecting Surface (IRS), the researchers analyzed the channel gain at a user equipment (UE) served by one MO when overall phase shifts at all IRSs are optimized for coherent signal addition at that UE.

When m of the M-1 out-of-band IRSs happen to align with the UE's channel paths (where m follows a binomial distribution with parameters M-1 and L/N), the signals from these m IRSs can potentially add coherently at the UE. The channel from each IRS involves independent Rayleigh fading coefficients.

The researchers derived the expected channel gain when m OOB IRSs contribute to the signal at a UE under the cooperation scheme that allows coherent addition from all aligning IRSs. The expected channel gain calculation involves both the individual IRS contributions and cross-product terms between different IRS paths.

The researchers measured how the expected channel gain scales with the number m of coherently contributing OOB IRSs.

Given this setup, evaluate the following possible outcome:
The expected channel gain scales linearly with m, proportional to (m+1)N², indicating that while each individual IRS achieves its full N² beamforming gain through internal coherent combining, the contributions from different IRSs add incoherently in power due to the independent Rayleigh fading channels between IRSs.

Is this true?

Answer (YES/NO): NO